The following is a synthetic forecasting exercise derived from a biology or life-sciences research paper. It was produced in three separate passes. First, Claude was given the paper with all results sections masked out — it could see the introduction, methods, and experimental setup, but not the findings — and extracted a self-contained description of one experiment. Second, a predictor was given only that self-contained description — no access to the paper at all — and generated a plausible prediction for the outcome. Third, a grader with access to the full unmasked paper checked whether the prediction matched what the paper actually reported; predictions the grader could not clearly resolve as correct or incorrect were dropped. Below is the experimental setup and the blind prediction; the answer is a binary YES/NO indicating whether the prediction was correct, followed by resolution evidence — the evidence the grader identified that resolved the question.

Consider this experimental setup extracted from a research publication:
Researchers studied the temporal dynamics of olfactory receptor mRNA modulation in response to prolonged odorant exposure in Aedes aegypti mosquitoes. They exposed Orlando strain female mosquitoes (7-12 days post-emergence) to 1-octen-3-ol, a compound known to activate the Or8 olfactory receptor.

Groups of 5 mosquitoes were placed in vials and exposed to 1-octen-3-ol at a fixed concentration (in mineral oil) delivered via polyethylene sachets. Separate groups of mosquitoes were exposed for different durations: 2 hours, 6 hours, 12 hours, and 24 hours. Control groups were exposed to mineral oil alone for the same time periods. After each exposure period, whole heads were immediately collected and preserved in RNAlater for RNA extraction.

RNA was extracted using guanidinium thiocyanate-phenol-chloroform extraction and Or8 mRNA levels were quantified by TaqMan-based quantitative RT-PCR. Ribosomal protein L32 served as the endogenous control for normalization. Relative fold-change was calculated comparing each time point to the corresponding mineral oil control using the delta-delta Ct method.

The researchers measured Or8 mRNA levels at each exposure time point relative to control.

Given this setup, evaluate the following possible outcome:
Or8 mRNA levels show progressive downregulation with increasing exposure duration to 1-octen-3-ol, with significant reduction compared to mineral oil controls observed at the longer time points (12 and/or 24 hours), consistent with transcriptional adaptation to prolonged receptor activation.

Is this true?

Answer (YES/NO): NO